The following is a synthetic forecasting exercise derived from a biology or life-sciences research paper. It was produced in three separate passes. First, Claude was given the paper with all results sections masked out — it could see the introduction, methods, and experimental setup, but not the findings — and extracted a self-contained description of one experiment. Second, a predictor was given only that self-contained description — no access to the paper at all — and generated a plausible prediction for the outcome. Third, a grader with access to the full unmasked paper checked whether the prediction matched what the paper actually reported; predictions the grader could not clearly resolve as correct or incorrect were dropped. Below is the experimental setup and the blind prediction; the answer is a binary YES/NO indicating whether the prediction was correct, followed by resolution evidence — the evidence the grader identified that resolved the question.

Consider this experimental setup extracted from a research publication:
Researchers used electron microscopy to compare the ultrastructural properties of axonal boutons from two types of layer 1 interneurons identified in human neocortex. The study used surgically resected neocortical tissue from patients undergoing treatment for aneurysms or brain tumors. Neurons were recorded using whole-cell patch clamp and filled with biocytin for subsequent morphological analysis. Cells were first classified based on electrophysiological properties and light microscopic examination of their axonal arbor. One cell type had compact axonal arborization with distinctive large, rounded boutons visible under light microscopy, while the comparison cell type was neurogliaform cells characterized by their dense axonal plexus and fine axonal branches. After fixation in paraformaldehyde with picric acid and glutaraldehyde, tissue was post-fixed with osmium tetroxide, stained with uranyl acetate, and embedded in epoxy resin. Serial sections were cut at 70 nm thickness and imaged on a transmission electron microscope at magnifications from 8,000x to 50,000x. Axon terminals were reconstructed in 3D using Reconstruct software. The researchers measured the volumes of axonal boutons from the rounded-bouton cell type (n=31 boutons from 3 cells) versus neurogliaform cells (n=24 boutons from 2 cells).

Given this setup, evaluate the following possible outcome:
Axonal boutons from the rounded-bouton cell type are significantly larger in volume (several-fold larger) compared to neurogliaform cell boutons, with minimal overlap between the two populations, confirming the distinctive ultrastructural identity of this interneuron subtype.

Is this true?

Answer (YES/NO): YES